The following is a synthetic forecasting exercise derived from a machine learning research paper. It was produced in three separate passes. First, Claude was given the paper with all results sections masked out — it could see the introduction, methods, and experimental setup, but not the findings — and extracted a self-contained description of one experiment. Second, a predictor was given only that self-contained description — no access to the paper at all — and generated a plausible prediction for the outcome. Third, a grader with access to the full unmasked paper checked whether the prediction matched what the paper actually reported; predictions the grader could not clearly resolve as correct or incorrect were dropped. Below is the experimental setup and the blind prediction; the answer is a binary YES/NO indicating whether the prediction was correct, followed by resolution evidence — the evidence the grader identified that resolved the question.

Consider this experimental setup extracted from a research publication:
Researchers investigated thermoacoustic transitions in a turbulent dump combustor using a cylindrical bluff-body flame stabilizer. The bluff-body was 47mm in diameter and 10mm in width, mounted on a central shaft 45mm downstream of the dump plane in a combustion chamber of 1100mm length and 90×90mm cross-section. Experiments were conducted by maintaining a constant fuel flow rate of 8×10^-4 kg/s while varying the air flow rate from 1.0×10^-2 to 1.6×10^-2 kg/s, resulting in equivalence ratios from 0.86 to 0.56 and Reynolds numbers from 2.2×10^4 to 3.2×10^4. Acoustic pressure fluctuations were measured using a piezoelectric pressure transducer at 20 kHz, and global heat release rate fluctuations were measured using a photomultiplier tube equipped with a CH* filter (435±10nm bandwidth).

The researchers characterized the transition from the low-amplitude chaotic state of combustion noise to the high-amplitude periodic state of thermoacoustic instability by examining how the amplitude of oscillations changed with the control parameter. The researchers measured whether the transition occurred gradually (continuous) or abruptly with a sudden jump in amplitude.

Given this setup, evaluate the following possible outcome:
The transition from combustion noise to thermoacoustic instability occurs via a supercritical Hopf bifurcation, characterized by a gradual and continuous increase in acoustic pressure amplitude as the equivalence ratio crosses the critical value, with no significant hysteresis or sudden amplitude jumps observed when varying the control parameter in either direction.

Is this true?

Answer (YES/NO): YES